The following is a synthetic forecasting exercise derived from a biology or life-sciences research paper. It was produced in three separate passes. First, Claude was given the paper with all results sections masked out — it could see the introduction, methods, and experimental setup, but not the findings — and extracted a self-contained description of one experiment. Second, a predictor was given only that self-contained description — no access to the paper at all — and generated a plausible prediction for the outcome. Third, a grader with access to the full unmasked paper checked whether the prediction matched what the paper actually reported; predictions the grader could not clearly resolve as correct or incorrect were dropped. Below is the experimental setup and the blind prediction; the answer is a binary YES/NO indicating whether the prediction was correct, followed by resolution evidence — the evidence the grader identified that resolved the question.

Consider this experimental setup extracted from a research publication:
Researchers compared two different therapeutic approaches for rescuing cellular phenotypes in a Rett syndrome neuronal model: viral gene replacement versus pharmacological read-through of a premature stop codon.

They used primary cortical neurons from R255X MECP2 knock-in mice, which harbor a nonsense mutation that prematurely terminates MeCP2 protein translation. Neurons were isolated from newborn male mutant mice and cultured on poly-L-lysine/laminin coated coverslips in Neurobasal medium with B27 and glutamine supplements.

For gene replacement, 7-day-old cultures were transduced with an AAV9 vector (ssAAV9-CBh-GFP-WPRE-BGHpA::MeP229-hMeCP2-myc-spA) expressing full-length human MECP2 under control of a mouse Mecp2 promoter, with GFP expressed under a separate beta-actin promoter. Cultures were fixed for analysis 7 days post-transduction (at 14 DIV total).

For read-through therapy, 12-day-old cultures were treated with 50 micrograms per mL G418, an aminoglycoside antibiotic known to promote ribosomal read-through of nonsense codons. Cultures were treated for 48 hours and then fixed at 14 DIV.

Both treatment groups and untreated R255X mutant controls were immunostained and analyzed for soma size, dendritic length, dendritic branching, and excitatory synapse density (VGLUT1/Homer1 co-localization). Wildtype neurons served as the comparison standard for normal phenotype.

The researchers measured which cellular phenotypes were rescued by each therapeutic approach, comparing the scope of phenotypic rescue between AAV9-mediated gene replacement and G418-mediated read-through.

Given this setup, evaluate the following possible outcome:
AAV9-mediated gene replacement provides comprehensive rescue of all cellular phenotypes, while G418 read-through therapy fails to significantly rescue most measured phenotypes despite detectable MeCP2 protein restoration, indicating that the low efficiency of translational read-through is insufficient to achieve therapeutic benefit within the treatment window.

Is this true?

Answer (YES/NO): NO